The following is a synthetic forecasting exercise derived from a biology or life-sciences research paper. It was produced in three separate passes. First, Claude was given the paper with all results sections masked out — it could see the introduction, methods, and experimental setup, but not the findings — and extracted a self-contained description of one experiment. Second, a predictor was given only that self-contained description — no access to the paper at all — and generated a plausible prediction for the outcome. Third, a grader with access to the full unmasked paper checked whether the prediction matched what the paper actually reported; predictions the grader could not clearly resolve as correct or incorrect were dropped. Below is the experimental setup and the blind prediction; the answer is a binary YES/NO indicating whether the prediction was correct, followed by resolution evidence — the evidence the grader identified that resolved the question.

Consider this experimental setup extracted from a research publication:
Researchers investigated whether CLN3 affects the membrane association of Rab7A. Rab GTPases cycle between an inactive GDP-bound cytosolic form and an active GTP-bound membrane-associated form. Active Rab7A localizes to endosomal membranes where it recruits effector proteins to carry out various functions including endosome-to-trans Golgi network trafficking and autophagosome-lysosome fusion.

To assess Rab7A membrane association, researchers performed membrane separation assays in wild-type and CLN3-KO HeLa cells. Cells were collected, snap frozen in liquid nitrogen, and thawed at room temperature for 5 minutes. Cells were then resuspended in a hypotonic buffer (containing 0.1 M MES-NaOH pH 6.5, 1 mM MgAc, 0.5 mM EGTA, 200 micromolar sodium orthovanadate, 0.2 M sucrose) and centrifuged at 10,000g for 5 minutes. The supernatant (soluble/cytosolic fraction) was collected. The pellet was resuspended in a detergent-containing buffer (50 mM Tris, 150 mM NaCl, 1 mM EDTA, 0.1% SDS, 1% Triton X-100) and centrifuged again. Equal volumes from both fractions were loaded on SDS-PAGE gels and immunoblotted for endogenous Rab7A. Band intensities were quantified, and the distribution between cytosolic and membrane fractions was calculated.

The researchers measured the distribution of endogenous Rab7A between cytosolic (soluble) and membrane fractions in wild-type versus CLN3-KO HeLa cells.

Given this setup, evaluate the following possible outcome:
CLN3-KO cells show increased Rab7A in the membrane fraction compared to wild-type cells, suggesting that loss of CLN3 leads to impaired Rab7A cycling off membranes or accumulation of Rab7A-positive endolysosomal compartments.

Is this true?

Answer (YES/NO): NO